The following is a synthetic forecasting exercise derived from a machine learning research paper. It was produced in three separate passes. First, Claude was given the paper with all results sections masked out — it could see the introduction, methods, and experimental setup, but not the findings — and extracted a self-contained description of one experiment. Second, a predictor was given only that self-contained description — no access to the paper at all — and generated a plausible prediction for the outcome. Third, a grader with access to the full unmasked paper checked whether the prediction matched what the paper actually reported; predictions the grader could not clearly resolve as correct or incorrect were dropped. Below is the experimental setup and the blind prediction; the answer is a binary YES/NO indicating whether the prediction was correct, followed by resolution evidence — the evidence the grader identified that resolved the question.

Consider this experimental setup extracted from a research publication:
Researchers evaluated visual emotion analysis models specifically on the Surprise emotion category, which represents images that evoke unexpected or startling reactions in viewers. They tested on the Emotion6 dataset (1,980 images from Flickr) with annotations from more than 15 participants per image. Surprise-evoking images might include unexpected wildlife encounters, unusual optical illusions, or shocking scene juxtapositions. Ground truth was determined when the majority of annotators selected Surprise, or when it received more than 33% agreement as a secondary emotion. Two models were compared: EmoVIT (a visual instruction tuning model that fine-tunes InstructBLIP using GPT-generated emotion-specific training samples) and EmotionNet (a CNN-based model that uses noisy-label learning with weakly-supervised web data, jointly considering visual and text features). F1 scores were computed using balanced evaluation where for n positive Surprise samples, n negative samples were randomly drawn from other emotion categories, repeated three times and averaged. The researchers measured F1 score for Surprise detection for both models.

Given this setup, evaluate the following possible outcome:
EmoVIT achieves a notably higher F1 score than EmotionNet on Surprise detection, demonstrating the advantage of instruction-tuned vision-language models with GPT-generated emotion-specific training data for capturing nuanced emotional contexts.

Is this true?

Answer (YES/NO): YES